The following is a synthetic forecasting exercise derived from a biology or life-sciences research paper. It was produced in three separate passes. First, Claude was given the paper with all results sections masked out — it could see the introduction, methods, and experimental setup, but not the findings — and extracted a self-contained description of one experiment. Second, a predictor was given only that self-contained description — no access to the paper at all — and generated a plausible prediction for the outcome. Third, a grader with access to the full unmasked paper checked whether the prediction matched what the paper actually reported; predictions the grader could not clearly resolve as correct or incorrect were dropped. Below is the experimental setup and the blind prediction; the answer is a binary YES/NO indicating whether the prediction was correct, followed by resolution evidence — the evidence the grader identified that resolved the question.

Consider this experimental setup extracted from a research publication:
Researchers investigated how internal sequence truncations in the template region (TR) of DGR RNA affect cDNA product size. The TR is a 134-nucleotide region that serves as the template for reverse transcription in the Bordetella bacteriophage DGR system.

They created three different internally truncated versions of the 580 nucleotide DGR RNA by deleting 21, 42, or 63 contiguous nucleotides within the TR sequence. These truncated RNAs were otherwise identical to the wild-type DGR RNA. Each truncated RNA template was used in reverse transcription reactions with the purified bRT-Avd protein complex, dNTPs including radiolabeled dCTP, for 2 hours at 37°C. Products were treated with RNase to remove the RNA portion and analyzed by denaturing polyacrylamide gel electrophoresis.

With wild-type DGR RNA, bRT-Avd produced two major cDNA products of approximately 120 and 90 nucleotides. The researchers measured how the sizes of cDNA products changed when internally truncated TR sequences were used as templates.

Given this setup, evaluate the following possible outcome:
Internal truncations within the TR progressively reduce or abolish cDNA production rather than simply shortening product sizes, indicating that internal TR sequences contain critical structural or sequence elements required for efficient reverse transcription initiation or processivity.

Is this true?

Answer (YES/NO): NO